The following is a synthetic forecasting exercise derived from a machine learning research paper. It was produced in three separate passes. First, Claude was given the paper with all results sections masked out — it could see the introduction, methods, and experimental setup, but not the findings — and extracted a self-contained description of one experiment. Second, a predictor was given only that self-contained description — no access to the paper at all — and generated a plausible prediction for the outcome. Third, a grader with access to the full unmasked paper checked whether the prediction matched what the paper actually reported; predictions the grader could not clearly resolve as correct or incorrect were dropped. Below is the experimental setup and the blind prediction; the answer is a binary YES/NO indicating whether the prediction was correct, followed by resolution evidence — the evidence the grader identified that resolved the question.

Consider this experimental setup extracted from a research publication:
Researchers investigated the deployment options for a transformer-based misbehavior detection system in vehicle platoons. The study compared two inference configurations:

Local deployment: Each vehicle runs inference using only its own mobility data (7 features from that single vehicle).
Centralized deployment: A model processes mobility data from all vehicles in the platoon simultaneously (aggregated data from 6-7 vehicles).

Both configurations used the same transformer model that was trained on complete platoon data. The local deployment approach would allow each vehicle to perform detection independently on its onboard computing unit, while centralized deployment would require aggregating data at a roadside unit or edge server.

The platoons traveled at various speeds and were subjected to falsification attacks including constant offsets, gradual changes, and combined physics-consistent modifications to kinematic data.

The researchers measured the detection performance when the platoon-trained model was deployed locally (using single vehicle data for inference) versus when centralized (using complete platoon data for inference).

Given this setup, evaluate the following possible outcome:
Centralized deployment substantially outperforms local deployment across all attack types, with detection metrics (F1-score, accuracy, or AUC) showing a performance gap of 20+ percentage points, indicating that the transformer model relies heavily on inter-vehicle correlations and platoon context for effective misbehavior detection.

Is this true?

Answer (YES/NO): NO